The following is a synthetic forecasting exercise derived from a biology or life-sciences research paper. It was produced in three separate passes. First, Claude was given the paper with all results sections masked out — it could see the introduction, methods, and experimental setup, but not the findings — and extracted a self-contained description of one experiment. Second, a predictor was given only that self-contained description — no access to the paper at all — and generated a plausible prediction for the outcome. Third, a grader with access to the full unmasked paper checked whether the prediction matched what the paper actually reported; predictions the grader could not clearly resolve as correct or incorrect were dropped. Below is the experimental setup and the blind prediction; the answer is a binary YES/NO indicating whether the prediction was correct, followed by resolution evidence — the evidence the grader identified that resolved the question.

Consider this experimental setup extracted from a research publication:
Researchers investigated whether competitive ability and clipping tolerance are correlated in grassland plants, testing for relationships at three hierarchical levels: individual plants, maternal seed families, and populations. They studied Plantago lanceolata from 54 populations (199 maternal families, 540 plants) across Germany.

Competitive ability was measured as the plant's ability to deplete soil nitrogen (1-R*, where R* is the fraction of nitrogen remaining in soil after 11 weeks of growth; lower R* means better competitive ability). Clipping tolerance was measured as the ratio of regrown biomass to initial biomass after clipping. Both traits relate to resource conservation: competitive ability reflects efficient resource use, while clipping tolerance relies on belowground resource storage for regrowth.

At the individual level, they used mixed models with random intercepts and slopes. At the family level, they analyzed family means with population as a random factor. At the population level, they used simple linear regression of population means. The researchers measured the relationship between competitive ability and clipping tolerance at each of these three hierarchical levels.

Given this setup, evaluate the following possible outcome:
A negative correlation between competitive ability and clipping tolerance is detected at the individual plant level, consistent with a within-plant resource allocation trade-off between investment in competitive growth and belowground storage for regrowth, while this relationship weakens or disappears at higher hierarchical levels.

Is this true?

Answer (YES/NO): NO